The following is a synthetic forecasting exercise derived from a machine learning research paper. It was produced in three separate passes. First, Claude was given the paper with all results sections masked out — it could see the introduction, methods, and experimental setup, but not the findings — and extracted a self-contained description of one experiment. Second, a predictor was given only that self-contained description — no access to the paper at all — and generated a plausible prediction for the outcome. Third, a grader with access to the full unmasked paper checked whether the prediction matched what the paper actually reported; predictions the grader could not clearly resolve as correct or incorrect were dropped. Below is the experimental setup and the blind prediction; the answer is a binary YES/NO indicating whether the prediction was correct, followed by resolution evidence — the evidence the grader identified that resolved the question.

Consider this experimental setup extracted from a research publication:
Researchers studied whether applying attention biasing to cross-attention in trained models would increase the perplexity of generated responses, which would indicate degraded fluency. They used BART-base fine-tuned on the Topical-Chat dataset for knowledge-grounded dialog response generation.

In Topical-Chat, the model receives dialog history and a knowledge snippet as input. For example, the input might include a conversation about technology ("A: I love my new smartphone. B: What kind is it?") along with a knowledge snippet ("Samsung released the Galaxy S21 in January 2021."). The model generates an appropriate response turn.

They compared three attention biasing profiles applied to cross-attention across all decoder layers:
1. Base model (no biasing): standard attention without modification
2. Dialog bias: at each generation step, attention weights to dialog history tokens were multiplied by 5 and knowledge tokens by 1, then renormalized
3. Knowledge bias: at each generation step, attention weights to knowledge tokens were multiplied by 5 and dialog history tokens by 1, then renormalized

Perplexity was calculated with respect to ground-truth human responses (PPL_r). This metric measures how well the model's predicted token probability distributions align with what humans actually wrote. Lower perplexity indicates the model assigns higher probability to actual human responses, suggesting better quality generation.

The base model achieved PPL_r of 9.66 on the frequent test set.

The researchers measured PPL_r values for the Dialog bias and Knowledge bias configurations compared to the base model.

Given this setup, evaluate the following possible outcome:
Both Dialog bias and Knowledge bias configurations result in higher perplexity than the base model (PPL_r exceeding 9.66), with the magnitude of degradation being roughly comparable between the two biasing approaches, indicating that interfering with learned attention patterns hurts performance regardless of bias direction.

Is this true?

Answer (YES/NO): YES